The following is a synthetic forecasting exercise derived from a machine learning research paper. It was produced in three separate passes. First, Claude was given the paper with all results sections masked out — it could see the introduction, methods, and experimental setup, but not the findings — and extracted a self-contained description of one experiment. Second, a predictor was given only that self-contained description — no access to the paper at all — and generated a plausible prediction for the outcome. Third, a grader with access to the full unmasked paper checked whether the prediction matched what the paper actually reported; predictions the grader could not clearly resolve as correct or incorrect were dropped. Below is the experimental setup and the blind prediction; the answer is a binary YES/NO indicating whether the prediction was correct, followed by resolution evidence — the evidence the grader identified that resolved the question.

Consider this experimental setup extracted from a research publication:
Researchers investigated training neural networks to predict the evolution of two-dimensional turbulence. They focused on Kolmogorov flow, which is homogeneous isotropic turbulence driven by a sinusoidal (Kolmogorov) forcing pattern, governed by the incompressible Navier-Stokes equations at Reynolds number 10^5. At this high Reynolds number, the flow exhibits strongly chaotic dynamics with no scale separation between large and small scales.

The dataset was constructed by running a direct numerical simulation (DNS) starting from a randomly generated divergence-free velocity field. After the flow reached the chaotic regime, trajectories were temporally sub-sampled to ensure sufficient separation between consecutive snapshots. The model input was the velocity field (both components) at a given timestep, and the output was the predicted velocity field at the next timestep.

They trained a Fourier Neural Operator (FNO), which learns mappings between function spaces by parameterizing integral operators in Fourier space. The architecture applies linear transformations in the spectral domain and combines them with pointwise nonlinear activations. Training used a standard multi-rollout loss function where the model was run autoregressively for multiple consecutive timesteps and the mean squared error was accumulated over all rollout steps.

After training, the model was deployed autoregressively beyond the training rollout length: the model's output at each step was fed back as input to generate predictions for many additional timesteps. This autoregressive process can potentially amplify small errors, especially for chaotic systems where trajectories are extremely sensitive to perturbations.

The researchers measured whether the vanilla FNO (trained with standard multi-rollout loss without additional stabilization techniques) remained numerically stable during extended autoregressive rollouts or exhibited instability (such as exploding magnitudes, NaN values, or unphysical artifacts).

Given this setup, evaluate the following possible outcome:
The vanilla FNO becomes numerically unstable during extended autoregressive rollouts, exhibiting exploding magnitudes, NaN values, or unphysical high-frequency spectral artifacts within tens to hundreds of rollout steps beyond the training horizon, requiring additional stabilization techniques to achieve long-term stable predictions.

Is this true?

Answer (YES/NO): NO